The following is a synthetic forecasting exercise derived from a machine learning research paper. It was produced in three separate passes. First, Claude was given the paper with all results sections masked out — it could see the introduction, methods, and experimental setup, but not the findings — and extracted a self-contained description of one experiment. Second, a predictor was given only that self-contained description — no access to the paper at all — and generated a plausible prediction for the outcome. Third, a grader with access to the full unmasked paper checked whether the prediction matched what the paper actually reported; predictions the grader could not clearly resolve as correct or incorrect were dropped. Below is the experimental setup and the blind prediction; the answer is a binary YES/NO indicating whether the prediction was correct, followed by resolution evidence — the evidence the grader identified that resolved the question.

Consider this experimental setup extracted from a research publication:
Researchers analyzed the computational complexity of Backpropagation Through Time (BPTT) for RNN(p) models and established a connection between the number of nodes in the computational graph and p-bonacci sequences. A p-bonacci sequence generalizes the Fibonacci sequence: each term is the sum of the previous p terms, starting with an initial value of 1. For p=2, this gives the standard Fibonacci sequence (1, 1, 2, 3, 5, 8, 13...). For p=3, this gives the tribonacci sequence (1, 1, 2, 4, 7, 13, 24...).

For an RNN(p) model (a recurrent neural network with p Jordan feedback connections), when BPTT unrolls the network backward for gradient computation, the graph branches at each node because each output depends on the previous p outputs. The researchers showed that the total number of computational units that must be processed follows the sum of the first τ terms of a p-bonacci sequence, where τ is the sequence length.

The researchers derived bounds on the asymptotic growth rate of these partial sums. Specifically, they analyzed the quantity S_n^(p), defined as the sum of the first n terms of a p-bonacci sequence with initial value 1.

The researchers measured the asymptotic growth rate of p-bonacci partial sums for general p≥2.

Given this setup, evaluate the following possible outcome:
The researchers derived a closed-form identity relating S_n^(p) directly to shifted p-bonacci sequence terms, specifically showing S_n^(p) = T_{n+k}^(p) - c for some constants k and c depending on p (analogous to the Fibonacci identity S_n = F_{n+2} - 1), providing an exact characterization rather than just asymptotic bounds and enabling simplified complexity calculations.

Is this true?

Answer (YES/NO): NO